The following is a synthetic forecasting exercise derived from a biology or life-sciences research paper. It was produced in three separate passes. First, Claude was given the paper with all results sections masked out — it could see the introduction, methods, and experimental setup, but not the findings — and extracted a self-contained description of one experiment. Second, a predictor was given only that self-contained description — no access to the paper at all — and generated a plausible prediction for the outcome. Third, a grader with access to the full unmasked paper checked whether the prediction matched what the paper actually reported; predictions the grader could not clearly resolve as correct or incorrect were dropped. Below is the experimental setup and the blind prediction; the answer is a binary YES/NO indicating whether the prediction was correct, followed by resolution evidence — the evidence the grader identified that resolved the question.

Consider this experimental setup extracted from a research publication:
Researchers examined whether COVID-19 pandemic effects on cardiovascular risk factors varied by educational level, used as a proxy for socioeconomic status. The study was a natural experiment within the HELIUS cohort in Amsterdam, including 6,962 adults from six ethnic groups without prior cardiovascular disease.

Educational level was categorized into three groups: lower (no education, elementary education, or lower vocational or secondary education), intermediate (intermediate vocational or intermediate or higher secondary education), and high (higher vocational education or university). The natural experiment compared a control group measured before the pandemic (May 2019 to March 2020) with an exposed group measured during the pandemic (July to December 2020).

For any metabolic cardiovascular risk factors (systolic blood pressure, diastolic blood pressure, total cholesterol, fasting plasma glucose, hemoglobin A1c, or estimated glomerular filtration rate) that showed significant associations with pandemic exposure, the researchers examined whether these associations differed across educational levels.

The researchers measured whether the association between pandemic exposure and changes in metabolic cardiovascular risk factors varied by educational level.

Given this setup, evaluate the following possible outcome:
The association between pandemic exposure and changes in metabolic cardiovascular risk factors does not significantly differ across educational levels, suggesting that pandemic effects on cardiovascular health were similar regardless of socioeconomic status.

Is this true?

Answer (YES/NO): YES